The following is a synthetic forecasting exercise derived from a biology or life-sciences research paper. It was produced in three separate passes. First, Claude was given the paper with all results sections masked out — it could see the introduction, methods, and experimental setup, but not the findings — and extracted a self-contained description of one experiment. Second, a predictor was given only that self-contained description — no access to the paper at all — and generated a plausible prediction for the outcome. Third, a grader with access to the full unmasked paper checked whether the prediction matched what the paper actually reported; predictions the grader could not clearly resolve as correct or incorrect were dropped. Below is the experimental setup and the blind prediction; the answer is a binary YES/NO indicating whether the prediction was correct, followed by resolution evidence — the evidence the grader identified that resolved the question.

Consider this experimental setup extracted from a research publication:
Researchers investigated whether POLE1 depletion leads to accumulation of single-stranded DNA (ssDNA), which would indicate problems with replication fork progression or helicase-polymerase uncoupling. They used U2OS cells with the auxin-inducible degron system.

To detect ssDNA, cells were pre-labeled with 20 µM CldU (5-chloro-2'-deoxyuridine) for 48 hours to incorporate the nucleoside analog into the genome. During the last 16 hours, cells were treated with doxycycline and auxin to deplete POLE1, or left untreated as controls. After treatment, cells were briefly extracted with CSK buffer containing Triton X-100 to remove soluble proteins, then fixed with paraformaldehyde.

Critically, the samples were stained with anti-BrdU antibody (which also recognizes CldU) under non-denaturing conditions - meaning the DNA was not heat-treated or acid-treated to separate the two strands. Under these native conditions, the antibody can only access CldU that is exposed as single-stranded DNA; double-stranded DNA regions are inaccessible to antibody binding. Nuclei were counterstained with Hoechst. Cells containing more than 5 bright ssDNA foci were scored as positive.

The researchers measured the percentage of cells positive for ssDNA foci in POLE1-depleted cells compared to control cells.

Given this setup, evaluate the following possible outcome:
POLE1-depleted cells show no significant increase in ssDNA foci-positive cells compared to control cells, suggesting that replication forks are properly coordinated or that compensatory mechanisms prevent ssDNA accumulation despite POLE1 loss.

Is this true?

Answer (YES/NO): NO